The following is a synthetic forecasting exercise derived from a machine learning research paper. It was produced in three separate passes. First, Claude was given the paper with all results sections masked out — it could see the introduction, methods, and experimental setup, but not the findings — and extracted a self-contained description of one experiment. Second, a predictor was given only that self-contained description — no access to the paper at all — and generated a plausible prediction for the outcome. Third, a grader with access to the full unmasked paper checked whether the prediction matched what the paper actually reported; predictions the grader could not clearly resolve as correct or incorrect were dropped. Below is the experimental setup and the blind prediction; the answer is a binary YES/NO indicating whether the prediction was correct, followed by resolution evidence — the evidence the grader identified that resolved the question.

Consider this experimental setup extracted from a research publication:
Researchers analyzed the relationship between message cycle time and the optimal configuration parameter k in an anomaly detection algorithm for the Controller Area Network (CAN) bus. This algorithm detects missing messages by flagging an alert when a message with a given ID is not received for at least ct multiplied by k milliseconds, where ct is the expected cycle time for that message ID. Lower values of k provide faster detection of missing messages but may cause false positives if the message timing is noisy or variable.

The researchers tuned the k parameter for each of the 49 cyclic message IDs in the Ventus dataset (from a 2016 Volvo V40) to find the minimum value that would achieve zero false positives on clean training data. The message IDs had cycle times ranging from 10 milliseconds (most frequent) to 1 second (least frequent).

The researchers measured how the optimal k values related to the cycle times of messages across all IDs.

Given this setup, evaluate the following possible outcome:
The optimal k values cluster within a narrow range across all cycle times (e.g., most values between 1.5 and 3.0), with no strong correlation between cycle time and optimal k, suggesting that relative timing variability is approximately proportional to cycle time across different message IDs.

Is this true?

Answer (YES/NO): NO